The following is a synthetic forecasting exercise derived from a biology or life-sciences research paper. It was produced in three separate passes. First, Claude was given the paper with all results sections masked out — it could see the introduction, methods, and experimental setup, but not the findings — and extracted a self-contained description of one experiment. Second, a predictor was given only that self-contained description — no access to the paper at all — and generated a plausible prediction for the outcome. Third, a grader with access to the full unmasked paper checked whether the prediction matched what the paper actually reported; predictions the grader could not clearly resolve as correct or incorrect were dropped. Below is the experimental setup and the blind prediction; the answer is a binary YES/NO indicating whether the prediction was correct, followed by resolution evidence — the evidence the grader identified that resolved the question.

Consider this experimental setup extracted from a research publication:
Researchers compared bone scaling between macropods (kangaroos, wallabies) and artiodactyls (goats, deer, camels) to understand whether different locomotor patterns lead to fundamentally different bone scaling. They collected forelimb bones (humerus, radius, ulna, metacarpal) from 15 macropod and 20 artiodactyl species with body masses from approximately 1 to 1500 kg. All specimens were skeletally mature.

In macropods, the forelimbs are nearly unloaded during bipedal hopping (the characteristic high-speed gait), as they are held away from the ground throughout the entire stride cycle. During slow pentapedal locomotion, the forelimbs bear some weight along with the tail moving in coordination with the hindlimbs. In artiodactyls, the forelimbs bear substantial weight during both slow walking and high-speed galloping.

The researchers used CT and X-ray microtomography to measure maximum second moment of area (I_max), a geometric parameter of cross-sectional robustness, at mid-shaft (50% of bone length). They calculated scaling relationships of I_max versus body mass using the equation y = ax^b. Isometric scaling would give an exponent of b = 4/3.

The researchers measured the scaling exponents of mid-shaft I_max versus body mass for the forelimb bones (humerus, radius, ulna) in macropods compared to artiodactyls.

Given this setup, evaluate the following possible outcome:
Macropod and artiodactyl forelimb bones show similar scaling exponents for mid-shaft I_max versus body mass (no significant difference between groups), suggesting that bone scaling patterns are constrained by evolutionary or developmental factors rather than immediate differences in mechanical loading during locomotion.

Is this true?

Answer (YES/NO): YES